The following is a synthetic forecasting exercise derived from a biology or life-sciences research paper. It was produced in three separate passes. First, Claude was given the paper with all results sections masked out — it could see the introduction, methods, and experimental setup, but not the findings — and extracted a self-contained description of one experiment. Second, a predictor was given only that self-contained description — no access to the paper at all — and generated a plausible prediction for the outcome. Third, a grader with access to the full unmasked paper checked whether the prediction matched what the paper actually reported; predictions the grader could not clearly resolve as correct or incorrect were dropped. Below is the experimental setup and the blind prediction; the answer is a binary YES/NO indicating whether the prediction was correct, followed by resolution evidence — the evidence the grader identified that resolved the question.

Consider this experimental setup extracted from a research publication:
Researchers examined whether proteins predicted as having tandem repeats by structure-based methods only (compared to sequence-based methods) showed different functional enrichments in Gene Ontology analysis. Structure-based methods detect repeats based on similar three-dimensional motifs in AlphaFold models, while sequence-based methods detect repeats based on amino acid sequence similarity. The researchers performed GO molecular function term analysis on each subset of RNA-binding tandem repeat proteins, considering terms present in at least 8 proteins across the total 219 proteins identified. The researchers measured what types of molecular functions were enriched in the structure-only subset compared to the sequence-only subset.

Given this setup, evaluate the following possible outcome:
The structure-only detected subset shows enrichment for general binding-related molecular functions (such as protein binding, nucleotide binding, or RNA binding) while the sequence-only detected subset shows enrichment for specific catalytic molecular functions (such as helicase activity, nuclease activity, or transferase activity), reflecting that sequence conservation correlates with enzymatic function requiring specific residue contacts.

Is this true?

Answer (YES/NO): NO